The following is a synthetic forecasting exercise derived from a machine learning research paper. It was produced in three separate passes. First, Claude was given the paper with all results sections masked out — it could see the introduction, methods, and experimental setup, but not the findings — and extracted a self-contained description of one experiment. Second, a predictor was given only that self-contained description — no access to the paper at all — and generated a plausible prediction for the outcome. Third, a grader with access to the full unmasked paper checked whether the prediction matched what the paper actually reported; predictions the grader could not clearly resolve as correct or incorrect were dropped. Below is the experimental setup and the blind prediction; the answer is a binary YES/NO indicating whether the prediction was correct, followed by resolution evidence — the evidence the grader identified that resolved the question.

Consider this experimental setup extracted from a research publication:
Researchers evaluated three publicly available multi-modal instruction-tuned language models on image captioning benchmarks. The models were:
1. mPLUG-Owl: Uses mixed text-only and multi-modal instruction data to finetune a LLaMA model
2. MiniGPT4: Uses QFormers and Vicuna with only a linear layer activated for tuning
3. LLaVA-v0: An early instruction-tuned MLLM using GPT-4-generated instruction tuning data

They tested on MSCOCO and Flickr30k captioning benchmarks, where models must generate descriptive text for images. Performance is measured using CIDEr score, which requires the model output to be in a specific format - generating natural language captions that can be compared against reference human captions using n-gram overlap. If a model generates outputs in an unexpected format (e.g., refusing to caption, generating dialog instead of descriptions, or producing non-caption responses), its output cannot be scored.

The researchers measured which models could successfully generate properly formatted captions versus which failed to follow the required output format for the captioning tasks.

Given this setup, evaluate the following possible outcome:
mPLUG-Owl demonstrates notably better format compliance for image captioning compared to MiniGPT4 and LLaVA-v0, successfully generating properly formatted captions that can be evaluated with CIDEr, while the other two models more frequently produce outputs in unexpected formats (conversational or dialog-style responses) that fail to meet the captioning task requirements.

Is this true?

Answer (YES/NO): NO